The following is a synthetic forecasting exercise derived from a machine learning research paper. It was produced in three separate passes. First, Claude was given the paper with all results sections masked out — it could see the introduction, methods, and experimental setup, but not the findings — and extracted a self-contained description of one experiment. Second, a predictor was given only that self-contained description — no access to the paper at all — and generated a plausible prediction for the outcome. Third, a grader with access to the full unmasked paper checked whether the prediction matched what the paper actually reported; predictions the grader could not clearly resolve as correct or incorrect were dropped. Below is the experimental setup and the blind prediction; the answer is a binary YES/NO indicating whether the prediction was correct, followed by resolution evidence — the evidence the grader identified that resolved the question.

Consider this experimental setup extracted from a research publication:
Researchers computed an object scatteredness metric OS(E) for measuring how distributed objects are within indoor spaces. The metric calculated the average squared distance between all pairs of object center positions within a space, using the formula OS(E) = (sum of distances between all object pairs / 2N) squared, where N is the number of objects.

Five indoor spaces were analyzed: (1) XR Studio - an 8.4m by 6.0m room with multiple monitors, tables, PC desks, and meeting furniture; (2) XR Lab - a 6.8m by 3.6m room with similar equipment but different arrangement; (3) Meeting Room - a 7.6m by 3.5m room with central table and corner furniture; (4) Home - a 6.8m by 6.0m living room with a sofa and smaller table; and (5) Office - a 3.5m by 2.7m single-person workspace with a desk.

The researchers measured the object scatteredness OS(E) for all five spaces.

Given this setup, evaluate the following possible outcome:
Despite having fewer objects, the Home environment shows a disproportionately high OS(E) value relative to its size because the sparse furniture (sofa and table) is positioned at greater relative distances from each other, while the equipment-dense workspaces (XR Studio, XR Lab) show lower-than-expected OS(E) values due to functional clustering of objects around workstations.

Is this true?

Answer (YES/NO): NO